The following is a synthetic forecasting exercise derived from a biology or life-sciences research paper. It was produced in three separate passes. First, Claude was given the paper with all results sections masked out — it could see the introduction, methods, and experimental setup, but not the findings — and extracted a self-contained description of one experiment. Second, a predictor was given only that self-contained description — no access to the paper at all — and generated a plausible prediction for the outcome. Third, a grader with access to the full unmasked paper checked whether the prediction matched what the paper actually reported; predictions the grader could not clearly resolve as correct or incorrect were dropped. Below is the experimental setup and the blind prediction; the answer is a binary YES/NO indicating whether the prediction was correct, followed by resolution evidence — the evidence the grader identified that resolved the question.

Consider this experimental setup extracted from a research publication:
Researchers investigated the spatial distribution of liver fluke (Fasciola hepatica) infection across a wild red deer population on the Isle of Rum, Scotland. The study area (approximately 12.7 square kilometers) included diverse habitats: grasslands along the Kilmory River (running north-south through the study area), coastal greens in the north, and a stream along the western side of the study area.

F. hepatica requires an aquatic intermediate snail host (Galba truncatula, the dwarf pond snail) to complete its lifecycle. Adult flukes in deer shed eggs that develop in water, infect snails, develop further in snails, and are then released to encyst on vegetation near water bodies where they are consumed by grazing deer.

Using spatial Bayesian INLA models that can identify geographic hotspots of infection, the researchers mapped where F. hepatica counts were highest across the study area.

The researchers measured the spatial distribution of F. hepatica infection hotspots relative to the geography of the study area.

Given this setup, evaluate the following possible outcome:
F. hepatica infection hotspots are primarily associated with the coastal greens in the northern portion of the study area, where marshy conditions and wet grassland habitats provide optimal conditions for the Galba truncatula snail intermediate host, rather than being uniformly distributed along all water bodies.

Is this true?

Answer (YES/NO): NO